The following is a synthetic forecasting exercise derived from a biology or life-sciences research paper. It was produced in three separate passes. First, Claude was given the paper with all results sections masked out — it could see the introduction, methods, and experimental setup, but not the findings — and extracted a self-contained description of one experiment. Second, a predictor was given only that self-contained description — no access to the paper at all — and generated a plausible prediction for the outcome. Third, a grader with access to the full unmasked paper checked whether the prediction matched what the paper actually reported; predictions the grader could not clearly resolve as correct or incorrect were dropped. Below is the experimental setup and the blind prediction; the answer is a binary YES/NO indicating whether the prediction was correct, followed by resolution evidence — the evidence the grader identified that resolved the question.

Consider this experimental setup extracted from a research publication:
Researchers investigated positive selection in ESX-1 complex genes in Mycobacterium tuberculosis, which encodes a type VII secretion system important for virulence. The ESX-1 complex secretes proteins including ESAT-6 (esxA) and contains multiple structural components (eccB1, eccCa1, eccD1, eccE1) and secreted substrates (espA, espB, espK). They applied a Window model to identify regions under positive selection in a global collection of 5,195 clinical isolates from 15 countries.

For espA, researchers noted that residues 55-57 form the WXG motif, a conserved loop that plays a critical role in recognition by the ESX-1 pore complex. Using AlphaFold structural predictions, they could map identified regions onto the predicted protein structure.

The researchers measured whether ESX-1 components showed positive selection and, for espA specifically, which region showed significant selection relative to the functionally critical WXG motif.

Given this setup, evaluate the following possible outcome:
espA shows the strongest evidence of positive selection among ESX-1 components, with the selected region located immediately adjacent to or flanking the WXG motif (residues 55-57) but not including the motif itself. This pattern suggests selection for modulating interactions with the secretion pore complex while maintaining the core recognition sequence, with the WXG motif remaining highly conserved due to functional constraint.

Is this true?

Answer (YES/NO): NO